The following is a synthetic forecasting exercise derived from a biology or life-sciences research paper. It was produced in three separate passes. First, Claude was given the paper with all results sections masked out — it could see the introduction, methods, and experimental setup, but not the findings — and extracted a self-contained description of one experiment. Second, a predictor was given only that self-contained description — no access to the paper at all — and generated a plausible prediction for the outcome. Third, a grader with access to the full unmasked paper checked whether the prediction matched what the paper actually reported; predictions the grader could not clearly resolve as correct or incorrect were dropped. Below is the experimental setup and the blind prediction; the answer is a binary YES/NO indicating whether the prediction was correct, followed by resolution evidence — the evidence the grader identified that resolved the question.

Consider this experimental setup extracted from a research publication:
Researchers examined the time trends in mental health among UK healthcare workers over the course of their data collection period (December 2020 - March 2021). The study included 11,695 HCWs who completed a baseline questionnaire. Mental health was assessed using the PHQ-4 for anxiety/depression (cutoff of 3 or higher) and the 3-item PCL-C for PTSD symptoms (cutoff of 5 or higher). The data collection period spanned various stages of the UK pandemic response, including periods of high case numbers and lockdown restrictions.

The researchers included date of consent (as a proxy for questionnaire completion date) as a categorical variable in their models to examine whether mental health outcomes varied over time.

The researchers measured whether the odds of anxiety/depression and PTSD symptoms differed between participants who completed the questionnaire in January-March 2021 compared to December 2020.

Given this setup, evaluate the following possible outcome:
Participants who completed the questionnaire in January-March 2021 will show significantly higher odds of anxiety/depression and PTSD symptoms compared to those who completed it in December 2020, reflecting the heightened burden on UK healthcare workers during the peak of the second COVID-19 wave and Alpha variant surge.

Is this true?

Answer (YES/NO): NO